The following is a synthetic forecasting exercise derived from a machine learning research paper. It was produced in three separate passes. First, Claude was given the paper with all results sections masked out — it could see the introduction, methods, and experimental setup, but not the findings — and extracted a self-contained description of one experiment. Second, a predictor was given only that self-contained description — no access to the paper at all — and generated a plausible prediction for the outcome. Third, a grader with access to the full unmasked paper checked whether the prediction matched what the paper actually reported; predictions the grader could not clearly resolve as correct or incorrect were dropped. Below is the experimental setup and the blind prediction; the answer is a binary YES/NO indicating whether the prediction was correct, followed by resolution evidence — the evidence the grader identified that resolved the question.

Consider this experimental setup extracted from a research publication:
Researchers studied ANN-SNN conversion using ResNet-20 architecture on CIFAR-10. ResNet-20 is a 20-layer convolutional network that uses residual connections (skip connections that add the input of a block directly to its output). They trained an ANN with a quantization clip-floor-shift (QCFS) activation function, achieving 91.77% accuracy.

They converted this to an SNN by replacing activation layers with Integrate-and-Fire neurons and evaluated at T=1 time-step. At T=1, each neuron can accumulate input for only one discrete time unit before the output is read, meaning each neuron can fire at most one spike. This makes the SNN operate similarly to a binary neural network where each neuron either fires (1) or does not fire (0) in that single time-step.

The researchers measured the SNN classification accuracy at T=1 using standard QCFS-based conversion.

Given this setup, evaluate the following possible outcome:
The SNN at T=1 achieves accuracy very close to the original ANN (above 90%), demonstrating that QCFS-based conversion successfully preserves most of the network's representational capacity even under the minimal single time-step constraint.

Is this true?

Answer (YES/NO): NO